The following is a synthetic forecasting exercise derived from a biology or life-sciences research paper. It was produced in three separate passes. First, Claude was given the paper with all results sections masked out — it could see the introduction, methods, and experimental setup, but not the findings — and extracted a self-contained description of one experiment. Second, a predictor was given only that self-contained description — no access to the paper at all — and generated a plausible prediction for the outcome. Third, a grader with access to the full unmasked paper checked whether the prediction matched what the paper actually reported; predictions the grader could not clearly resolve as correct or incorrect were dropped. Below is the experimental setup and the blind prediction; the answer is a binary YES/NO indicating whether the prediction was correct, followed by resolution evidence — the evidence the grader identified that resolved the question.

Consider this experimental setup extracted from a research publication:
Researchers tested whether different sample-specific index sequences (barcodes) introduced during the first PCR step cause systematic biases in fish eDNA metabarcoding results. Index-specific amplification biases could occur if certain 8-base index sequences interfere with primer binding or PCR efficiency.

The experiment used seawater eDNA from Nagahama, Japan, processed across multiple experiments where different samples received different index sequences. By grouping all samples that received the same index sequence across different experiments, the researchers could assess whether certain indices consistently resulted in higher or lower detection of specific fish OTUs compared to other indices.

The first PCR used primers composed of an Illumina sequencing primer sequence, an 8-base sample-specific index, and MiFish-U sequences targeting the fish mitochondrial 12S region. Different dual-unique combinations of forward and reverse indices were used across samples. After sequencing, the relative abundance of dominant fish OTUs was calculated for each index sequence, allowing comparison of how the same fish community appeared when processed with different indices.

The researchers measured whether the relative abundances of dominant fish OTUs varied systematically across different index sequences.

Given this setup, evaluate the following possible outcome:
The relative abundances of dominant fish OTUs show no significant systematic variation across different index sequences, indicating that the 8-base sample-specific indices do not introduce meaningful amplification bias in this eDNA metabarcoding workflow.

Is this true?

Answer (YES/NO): YES